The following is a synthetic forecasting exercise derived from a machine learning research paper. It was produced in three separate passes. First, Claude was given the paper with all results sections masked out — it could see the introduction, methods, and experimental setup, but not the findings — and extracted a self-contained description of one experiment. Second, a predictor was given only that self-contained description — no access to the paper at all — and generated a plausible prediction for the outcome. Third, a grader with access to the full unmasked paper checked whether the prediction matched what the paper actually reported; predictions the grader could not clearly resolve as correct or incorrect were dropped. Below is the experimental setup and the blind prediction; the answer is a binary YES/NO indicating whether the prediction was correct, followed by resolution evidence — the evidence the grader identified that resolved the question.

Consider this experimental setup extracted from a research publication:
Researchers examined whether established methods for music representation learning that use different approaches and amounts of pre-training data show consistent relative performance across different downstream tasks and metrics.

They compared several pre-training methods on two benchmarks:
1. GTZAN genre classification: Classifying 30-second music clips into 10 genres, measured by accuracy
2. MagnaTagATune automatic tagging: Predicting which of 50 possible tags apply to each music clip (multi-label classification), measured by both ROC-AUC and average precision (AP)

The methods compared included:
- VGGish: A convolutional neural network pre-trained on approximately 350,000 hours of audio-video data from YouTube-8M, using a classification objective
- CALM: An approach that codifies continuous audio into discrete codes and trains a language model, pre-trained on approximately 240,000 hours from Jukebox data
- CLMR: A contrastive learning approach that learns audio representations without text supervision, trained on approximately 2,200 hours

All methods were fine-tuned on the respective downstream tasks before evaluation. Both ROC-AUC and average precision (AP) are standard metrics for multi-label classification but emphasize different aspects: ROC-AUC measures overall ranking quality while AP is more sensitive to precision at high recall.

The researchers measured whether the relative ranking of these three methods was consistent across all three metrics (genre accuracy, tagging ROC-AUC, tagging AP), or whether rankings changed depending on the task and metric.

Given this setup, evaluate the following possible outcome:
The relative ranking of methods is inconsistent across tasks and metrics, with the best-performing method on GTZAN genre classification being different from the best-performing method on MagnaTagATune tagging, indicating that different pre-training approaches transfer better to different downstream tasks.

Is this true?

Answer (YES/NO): NO